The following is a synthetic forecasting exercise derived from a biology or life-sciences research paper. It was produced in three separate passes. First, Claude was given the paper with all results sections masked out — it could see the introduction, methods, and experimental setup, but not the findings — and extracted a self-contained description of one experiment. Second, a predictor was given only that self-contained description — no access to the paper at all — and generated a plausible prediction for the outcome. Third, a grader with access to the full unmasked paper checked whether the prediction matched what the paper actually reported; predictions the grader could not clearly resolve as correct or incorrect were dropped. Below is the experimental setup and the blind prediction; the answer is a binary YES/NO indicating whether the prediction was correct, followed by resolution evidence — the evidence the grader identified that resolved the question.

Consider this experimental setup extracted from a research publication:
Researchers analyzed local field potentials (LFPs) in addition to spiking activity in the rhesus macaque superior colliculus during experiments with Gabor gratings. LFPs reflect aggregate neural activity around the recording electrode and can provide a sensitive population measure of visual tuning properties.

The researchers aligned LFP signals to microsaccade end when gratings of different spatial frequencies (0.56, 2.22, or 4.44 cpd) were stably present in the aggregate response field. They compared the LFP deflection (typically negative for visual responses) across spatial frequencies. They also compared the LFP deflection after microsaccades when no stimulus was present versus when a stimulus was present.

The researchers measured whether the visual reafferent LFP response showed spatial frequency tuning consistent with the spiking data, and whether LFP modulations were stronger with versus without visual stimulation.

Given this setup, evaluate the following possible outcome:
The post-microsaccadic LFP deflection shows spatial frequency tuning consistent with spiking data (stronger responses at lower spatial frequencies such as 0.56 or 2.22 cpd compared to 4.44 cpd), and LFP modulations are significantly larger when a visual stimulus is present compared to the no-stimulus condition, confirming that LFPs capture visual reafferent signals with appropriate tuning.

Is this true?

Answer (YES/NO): YES